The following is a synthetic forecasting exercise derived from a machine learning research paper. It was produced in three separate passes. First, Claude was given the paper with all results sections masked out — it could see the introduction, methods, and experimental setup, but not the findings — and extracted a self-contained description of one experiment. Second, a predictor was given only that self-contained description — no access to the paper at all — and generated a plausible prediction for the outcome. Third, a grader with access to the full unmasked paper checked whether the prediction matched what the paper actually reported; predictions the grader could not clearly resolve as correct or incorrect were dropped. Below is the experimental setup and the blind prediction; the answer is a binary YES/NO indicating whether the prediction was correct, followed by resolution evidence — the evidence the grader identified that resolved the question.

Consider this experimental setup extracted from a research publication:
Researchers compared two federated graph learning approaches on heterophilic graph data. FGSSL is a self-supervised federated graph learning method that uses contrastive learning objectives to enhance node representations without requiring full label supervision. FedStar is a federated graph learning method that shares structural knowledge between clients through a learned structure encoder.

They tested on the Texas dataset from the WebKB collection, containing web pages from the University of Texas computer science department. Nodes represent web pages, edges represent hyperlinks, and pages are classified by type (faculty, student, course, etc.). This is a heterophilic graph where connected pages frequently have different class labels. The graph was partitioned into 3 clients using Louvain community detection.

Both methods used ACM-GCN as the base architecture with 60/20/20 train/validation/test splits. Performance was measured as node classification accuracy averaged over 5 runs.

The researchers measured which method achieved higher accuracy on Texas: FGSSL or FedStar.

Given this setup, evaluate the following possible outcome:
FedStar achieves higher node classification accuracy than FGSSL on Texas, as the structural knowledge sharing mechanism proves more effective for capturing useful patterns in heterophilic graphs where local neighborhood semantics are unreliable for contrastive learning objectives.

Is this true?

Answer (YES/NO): YES